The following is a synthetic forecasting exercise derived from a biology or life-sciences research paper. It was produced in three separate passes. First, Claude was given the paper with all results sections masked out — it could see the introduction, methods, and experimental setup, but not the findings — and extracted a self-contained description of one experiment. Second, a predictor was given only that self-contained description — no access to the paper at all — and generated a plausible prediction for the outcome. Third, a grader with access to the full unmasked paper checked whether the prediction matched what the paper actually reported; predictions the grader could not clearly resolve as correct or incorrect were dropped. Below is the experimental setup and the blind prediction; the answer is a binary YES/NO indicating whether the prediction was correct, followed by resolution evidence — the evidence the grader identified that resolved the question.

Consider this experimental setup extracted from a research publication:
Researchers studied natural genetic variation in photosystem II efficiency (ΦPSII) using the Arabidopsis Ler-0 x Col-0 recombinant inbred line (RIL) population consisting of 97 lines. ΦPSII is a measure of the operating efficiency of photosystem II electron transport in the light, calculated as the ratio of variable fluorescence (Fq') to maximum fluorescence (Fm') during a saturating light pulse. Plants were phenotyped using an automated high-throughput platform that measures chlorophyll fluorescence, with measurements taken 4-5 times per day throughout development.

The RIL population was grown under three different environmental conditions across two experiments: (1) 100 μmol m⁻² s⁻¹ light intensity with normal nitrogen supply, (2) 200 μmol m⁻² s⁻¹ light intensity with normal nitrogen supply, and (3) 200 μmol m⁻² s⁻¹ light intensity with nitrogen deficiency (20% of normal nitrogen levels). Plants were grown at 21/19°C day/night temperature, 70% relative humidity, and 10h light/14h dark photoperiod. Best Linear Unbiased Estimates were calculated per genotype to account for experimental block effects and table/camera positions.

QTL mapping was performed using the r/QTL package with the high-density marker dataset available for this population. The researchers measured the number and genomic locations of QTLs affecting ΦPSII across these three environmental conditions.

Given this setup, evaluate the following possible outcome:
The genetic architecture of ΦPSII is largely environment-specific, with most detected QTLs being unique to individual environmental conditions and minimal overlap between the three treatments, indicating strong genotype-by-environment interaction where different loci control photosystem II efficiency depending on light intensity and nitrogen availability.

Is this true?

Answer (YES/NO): NO